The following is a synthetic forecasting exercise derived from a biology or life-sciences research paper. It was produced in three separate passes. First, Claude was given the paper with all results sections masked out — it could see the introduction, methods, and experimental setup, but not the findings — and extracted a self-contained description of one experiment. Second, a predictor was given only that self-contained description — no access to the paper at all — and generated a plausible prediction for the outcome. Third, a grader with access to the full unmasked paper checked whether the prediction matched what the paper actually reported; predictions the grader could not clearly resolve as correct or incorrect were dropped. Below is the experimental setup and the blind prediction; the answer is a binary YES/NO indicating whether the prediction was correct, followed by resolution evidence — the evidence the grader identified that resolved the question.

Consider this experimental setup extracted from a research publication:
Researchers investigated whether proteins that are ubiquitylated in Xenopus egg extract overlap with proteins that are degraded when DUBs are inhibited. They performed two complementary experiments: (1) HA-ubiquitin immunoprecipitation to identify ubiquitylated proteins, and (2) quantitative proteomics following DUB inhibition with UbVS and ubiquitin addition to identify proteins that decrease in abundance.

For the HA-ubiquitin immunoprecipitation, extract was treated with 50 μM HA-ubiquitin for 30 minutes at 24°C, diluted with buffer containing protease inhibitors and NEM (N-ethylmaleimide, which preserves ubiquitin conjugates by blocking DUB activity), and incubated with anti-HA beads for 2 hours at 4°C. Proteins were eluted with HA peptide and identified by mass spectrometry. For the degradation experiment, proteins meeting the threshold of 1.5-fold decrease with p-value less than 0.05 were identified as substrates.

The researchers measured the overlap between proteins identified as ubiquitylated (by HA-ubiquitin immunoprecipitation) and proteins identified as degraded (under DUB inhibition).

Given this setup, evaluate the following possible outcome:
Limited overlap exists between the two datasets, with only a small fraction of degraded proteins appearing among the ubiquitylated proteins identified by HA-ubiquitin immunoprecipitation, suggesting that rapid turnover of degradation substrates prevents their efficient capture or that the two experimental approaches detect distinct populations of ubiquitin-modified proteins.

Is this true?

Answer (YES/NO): YES